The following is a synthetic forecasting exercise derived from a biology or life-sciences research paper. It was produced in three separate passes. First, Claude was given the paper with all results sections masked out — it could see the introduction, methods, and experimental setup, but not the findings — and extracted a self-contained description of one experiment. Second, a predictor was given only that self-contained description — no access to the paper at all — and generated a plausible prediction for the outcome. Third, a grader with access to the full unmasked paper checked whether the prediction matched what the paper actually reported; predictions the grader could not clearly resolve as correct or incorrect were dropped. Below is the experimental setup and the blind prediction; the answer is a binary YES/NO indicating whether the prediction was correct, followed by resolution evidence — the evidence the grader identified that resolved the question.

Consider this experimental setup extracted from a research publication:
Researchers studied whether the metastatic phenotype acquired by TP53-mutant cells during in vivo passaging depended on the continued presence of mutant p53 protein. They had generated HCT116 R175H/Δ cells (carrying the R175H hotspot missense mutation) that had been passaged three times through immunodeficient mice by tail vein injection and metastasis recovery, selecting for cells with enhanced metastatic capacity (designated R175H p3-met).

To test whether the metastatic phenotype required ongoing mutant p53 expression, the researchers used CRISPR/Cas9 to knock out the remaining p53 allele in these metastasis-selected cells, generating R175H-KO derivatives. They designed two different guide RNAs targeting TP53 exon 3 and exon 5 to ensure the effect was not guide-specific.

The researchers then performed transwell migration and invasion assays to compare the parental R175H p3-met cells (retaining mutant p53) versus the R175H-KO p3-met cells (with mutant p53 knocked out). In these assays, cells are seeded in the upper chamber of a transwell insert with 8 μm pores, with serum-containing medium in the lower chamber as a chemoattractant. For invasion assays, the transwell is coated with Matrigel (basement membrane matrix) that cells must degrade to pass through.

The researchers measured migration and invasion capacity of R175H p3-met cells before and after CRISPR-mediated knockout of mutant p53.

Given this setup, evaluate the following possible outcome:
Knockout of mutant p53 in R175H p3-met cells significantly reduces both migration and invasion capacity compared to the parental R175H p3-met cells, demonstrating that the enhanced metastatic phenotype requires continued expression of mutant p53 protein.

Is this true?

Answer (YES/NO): YES